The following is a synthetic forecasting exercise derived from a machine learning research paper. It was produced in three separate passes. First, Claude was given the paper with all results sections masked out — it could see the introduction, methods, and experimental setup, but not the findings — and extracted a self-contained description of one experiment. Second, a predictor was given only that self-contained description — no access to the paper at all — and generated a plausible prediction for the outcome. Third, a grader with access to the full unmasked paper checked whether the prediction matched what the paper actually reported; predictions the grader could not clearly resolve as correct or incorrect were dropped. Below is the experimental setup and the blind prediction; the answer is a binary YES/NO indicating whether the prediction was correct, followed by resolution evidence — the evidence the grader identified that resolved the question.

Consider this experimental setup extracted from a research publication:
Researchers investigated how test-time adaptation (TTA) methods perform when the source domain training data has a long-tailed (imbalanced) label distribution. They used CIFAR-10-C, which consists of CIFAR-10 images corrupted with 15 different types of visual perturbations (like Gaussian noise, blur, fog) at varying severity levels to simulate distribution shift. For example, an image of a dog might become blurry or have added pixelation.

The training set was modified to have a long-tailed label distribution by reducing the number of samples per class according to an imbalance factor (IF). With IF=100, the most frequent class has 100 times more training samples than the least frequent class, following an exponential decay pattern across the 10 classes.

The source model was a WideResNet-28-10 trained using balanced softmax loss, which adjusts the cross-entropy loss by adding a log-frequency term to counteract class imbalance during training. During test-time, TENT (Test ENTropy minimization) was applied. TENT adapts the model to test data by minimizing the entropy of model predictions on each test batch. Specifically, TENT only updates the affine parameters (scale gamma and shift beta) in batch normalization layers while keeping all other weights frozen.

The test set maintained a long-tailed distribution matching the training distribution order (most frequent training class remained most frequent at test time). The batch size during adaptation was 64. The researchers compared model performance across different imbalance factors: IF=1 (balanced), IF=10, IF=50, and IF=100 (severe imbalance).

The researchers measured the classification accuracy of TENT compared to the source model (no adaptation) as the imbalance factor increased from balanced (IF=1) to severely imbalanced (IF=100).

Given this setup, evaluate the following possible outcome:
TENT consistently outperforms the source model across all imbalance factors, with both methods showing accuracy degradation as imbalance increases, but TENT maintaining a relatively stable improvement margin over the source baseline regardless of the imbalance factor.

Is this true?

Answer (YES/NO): NO